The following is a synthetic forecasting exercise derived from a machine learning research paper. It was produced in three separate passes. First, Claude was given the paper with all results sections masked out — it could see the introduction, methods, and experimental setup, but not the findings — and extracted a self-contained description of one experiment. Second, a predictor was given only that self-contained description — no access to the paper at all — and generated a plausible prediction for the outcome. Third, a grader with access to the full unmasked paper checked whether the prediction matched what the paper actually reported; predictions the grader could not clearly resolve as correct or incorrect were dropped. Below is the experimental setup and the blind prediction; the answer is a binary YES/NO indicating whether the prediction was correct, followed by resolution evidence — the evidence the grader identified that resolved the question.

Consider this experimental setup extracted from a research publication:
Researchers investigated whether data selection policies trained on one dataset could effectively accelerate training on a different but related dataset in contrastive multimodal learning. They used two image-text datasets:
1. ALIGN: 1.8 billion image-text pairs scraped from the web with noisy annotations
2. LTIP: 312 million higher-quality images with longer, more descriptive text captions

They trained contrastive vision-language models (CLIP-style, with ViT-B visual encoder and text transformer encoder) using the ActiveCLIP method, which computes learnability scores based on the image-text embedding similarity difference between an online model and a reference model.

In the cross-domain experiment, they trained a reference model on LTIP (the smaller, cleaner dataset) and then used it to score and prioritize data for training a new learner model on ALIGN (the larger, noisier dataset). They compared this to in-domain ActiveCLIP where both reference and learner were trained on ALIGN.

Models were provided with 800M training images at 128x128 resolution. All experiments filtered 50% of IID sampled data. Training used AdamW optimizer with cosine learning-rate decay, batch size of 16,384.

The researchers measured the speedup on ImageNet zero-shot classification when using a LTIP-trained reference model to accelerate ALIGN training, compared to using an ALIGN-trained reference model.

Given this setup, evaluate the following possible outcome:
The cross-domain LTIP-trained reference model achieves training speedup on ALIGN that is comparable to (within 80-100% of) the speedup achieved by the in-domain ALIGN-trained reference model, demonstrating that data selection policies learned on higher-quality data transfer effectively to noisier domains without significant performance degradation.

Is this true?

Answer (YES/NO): NO